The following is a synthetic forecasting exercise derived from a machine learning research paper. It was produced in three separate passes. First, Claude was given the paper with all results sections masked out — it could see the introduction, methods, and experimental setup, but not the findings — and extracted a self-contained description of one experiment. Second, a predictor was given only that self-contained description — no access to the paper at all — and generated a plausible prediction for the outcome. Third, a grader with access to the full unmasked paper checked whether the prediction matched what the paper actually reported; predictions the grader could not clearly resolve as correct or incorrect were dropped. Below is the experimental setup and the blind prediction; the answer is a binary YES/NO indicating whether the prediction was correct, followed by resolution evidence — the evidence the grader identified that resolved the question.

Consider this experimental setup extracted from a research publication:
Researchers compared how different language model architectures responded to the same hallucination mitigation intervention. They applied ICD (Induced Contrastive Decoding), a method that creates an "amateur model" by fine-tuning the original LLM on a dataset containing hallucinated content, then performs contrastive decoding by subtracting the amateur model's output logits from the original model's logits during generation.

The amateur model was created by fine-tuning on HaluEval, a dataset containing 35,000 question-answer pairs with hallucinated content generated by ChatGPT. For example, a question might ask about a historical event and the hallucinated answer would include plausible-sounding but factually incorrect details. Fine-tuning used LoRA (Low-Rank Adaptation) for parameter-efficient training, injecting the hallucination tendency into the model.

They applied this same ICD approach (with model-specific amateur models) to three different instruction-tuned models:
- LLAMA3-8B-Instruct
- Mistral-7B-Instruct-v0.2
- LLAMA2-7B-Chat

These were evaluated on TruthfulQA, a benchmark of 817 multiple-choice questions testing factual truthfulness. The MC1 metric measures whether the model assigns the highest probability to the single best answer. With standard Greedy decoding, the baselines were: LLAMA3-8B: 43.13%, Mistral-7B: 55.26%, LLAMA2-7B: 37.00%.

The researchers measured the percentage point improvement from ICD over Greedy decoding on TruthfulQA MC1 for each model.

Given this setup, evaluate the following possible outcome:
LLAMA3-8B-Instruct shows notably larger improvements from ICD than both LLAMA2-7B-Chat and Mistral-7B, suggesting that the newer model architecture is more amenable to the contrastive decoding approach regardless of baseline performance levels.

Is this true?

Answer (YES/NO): YES